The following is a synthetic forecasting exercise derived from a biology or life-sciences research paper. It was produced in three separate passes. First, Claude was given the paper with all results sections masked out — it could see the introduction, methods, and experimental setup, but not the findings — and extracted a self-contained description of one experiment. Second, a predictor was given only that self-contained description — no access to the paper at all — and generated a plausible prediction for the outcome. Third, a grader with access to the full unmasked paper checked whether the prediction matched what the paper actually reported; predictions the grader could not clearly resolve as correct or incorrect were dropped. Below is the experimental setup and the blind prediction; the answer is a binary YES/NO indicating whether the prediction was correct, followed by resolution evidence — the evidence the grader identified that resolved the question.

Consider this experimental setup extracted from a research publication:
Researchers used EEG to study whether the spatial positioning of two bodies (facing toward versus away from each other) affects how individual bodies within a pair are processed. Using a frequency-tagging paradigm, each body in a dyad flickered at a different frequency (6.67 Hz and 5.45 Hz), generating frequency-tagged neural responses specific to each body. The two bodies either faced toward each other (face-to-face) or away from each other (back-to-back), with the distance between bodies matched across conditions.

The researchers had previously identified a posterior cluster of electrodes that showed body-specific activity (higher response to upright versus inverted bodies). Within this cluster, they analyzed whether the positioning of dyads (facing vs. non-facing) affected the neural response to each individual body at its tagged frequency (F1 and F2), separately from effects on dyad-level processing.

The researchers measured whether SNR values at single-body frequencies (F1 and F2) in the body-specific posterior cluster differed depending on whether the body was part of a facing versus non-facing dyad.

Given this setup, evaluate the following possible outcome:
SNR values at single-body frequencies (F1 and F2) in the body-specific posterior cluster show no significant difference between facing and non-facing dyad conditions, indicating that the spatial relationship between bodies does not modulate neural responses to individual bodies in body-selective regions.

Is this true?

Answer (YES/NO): YES